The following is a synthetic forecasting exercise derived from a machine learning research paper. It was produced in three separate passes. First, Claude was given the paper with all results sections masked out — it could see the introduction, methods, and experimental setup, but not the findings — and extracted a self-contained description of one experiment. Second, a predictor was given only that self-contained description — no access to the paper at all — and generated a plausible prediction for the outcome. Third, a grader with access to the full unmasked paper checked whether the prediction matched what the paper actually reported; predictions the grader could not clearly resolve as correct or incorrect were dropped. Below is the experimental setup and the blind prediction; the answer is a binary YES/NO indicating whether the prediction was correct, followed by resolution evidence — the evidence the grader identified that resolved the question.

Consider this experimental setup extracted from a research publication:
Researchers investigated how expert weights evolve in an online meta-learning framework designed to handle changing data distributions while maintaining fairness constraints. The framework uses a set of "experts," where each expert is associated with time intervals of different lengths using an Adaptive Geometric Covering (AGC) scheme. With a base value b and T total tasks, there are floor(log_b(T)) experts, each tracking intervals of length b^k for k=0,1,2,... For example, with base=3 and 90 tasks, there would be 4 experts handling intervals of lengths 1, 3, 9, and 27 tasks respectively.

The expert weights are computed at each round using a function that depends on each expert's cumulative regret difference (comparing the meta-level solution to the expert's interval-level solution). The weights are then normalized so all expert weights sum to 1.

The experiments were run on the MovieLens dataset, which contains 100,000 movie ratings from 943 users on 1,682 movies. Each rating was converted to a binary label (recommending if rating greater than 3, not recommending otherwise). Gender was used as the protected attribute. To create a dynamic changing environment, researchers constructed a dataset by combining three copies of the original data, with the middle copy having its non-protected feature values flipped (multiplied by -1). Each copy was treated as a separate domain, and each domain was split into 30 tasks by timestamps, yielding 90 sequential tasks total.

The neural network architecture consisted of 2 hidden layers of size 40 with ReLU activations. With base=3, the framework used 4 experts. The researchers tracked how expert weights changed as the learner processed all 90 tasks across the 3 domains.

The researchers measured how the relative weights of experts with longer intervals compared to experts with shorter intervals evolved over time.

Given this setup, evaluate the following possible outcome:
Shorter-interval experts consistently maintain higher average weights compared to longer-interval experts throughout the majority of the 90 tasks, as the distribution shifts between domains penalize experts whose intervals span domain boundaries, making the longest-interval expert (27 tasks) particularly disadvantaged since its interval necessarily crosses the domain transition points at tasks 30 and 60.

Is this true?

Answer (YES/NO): NO